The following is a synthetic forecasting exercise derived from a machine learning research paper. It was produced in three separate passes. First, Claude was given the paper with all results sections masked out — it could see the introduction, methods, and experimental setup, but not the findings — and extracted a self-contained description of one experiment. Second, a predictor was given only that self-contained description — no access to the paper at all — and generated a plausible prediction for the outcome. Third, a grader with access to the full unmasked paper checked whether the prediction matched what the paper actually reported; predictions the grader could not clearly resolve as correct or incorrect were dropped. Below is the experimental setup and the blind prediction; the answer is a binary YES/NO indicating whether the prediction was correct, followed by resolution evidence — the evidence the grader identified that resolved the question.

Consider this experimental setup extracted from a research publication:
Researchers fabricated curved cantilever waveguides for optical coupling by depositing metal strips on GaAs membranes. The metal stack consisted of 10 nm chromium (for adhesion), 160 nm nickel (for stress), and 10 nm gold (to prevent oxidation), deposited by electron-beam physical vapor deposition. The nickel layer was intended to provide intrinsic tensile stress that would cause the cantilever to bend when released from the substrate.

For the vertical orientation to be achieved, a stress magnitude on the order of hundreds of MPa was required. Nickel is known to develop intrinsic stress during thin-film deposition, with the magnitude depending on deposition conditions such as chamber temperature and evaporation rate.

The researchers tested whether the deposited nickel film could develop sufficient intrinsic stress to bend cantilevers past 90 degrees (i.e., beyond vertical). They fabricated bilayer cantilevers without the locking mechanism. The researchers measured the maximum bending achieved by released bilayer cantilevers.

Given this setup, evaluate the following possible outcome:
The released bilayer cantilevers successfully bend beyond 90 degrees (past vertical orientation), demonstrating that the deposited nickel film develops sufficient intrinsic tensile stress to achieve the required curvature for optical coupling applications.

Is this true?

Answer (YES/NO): YES